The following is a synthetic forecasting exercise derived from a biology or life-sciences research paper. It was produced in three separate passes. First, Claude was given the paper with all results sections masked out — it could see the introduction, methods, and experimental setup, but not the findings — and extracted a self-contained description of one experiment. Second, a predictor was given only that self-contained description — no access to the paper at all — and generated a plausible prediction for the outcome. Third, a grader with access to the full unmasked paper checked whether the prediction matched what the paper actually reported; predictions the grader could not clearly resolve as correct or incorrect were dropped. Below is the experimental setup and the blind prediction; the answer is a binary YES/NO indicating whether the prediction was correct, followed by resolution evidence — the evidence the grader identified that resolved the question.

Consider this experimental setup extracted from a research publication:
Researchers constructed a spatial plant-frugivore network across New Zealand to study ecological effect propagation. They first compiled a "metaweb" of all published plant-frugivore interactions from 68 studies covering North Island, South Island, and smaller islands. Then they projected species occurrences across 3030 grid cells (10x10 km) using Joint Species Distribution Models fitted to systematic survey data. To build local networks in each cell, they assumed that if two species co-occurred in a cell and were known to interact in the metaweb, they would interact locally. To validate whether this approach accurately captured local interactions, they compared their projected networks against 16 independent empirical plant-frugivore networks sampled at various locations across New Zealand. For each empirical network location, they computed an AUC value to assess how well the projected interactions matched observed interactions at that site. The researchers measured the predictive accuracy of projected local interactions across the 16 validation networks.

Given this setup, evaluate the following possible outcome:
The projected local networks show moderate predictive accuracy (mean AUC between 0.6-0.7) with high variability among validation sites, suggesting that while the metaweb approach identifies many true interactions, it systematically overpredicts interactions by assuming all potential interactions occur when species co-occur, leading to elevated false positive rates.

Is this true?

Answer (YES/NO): NO